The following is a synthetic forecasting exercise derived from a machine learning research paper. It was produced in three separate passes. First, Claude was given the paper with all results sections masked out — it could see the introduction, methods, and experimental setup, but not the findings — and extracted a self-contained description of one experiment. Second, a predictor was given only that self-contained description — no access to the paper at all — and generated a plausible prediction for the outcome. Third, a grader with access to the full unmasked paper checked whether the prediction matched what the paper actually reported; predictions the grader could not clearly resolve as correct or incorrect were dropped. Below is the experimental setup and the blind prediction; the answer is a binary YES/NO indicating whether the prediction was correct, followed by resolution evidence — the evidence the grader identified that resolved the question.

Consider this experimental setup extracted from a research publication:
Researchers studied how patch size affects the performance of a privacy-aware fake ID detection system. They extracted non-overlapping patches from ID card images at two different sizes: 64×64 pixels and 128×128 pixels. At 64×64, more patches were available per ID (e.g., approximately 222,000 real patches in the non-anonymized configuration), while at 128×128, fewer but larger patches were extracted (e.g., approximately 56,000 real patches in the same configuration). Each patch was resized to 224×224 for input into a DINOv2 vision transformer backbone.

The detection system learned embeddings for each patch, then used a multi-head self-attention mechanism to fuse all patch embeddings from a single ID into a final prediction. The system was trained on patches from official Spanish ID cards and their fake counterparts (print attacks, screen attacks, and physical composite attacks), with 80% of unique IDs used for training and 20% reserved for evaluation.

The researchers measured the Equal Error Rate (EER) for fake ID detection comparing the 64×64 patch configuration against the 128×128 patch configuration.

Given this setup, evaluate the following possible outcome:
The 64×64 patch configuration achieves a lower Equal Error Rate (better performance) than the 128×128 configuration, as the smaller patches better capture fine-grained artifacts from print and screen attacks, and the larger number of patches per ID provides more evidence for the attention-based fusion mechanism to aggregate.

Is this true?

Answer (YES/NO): NO